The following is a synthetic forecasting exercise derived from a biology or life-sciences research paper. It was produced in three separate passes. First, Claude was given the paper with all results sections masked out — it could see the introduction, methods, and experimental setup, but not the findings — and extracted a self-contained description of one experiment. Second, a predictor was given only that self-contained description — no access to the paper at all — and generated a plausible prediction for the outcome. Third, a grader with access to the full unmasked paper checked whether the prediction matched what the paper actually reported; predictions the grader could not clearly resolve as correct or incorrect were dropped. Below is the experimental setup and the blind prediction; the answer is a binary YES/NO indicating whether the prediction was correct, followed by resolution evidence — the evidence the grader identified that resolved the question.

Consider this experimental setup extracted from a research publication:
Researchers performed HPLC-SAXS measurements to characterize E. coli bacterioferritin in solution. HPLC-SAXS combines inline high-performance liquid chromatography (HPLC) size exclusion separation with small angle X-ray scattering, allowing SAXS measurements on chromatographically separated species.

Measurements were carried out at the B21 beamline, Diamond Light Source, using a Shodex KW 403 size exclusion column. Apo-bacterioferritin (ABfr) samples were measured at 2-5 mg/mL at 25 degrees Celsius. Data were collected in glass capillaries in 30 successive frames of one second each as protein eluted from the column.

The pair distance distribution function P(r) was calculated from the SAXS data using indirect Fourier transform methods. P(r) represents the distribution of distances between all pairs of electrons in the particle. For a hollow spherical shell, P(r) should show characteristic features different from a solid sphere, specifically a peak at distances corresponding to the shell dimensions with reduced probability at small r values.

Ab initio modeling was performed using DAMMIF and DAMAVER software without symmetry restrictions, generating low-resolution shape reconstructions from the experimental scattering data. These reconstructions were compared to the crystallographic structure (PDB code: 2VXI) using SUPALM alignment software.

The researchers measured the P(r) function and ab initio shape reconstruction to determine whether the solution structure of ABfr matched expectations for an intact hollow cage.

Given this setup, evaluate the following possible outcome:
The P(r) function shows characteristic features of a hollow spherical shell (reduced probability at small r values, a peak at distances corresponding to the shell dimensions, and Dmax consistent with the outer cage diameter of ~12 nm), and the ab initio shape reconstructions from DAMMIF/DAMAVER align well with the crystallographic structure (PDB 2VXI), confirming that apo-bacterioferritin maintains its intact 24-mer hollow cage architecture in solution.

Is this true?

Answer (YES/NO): YES